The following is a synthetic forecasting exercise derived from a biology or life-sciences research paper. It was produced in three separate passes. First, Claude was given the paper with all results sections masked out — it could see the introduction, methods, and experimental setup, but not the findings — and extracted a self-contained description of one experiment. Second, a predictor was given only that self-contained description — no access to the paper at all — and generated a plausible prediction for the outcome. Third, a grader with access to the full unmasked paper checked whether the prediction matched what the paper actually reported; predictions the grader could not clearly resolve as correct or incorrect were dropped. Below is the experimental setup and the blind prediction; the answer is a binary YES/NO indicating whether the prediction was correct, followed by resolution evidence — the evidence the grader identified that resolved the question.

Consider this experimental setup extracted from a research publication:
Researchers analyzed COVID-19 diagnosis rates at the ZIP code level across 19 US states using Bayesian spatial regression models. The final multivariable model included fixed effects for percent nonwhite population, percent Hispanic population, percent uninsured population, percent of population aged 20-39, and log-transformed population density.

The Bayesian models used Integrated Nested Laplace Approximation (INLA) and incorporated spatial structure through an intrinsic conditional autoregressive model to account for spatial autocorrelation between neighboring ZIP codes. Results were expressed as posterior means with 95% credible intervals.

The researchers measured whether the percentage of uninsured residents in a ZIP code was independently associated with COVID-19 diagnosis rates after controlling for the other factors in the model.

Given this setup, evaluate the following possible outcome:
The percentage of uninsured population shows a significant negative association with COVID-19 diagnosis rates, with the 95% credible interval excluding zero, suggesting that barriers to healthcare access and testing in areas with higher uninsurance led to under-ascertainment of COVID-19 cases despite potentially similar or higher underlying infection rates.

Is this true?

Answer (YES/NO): NO